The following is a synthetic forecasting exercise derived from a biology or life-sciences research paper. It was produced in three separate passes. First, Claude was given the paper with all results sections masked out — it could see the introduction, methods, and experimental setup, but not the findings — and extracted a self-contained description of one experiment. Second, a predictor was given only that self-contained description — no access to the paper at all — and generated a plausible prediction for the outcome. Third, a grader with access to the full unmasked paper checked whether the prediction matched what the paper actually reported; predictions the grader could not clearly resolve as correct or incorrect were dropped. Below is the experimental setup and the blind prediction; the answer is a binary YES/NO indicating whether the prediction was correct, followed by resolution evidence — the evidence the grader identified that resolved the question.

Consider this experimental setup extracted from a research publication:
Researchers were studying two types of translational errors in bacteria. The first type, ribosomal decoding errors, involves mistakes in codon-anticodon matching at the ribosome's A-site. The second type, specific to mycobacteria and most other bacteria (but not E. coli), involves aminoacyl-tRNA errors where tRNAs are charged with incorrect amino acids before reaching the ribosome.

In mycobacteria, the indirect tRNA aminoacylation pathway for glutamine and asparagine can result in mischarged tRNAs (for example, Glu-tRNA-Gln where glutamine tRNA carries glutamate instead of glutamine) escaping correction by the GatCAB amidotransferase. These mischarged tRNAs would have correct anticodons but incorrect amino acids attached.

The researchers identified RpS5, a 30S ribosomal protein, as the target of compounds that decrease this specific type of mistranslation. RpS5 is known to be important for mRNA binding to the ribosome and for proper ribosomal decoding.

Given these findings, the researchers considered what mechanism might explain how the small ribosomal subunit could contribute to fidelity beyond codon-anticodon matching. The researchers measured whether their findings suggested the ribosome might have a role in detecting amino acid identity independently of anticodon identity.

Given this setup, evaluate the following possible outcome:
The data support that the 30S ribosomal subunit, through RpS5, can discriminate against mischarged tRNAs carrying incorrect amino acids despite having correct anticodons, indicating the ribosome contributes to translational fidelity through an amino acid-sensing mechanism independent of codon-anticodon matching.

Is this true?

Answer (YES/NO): NO